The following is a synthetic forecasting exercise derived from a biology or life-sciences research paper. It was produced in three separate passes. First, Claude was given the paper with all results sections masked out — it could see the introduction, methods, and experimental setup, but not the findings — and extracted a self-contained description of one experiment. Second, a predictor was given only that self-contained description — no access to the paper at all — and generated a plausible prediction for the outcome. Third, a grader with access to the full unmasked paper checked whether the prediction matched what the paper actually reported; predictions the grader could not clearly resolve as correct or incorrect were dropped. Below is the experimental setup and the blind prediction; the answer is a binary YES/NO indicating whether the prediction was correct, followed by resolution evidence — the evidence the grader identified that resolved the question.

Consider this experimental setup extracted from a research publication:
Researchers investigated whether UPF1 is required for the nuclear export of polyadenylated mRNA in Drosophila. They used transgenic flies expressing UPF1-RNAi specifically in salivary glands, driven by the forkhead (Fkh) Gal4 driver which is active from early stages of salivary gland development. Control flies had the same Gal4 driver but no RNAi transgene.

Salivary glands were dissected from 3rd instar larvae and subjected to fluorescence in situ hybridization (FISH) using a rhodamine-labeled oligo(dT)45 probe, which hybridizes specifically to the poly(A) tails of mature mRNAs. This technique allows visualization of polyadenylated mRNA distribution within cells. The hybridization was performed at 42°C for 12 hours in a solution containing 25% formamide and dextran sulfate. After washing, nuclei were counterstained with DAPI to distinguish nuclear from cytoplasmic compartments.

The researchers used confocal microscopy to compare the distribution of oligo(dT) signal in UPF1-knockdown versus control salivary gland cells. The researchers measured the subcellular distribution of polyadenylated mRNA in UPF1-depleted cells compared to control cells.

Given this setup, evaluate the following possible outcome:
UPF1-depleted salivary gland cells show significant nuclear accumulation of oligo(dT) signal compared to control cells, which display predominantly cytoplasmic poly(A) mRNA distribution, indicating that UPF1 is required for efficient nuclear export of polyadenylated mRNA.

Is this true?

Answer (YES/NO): YES